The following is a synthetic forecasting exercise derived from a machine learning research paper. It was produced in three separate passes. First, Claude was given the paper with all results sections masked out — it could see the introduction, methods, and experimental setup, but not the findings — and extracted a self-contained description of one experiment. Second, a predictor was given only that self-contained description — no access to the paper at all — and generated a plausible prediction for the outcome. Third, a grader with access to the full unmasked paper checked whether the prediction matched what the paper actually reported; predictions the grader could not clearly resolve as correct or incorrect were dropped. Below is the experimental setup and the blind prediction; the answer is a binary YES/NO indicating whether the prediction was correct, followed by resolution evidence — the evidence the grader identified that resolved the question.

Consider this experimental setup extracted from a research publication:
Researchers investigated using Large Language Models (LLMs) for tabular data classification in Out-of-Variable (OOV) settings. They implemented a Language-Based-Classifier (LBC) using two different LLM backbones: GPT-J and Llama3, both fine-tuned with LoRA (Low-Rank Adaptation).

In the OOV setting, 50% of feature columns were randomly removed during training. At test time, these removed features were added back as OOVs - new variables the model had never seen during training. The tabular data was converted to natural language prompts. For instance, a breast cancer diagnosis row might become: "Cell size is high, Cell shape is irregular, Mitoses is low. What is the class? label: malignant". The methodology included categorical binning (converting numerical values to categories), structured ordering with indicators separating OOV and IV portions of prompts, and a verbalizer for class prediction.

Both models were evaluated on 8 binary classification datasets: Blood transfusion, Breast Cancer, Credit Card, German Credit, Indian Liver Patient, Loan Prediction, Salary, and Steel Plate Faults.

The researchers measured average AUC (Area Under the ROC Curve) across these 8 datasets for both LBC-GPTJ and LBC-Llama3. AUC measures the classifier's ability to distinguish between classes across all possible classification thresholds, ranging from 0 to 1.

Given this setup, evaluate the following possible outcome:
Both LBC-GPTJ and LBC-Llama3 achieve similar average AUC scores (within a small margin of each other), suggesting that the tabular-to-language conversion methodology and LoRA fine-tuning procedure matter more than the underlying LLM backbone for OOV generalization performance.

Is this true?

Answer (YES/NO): YES